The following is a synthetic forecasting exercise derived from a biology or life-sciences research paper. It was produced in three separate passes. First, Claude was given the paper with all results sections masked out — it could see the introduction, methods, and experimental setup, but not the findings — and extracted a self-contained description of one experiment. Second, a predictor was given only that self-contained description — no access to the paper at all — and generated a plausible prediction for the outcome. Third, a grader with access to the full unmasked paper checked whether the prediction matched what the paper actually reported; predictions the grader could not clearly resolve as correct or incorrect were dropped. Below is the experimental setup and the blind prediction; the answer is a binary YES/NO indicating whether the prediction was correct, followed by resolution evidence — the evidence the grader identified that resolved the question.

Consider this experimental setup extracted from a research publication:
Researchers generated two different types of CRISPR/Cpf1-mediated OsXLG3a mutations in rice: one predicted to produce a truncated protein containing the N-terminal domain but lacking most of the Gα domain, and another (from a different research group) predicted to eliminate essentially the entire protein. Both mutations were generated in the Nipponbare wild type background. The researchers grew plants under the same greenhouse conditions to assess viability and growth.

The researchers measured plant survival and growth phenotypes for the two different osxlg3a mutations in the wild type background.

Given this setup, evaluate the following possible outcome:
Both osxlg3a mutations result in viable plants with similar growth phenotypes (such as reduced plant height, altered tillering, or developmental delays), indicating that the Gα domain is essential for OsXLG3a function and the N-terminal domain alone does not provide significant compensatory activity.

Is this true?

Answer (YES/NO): NO